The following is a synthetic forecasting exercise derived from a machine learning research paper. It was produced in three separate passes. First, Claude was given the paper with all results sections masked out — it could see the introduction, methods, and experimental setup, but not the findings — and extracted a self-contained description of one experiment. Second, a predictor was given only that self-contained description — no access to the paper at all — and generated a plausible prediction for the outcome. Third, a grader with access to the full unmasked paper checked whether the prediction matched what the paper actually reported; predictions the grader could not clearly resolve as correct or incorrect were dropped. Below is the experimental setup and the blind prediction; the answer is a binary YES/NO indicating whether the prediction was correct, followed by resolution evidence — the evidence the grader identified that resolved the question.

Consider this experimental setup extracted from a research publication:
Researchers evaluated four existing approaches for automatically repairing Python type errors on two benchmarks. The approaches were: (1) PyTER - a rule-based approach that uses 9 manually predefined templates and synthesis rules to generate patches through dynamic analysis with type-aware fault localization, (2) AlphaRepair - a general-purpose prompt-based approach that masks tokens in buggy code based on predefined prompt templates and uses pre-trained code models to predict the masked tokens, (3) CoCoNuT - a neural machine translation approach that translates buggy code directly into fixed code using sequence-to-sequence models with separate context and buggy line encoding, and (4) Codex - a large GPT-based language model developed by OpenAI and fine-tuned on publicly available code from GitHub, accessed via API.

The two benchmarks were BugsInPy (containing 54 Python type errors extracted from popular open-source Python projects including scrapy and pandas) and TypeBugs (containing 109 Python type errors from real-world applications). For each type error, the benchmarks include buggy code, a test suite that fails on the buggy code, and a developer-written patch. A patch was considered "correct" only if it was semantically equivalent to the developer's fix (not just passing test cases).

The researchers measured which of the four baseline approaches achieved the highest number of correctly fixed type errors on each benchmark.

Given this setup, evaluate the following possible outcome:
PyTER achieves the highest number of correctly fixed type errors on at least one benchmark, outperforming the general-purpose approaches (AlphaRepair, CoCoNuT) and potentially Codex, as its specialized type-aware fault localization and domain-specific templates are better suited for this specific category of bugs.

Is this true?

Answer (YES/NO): YES